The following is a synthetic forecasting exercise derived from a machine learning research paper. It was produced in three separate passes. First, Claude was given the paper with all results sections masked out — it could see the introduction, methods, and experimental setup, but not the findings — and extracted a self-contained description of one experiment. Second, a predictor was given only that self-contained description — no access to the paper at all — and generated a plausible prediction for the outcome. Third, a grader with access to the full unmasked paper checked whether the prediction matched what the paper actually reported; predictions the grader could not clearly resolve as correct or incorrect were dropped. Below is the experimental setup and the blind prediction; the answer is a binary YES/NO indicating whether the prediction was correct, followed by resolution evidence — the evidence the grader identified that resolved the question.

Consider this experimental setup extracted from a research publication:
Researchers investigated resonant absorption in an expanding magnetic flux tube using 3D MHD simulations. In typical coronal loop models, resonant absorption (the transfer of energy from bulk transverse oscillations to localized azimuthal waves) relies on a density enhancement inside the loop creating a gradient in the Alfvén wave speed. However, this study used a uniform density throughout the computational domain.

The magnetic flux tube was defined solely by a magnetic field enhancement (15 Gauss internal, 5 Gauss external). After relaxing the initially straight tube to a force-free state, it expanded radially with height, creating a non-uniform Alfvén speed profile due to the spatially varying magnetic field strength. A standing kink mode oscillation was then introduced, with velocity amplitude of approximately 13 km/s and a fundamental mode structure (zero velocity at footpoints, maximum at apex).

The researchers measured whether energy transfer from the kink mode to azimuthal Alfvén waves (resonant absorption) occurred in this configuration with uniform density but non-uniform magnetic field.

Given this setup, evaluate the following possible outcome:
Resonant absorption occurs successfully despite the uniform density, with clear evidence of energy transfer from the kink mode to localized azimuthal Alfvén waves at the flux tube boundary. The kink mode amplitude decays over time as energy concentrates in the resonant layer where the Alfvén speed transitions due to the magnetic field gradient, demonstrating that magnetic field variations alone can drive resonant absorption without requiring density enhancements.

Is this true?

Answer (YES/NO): YES